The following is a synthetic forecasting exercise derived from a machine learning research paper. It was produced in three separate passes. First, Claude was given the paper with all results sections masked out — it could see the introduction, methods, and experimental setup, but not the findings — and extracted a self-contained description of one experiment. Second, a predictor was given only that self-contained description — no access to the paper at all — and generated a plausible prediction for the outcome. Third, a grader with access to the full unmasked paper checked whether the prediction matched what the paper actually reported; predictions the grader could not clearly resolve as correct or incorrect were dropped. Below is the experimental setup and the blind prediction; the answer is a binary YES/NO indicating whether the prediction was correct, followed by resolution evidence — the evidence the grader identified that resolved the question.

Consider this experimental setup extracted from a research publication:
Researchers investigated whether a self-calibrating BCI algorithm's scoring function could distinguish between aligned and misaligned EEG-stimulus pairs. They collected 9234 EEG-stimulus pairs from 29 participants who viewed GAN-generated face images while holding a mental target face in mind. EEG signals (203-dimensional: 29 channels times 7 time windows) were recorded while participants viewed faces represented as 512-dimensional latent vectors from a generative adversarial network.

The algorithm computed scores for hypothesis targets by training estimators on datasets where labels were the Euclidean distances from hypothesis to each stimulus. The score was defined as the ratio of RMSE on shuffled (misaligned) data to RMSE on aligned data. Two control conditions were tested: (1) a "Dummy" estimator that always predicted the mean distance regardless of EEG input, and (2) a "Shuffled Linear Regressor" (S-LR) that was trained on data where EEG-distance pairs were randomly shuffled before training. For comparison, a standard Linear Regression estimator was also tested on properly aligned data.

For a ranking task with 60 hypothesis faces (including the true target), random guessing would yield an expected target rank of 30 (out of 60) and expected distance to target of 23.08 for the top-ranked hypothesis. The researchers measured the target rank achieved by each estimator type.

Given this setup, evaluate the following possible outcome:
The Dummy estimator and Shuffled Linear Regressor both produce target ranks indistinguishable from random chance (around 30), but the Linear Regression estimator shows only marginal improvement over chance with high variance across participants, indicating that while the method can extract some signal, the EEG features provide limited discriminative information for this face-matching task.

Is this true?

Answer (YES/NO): NO